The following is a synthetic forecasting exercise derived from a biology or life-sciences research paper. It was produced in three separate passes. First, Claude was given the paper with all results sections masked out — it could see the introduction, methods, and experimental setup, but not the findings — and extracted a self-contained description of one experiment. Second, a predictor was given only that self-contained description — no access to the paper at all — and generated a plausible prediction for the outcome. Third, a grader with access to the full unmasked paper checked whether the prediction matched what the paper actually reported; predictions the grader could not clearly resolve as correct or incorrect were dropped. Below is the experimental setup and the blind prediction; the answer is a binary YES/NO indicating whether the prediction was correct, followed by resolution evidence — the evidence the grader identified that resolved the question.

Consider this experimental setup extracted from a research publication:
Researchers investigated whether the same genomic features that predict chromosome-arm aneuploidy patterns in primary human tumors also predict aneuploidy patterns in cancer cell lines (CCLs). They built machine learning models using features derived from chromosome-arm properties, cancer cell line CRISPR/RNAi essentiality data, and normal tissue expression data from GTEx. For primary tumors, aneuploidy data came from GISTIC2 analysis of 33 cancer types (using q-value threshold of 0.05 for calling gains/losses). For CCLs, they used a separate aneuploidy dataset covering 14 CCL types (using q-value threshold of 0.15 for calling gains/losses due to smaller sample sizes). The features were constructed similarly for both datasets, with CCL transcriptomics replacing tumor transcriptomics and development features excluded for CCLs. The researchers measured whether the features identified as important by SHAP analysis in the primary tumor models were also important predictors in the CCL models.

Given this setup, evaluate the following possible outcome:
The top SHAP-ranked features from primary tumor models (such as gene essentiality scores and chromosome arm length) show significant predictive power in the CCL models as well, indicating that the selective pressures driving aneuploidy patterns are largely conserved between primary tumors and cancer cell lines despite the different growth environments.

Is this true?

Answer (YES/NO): NO